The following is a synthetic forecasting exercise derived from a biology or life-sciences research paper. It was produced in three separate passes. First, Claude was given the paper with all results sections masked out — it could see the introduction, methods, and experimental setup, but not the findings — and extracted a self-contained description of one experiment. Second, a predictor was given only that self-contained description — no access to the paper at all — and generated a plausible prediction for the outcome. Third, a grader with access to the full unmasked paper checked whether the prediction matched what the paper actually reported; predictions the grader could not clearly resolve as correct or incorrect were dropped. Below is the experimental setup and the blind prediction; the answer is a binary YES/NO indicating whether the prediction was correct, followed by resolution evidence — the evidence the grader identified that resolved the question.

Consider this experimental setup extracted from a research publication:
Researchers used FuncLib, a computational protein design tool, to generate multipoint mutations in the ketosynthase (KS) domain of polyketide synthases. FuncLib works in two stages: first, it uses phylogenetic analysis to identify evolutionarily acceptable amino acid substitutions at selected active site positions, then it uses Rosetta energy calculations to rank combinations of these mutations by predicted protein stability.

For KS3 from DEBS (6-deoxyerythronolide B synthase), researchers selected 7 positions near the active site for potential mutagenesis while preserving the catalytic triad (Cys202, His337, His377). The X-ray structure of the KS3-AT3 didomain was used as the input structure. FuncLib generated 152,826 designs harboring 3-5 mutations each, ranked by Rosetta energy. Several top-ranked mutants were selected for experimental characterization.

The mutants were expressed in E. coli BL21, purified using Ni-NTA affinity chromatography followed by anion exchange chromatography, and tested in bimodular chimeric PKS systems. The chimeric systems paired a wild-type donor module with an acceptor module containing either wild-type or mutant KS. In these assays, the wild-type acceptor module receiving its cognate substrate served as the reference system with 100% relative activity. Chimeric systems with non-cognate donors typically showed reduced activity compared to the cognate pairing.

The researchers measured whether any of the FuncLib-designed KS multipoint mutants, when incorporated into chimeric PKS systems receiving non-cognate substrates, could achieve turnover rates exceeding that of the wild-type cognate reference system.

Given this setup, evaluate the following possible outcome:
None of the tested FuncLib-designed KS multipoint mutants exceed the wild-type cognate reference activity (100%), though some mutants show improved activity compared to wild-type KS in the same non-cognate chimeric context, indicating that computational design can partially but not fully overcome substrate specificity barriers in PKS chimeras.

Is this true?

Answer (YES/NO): NO